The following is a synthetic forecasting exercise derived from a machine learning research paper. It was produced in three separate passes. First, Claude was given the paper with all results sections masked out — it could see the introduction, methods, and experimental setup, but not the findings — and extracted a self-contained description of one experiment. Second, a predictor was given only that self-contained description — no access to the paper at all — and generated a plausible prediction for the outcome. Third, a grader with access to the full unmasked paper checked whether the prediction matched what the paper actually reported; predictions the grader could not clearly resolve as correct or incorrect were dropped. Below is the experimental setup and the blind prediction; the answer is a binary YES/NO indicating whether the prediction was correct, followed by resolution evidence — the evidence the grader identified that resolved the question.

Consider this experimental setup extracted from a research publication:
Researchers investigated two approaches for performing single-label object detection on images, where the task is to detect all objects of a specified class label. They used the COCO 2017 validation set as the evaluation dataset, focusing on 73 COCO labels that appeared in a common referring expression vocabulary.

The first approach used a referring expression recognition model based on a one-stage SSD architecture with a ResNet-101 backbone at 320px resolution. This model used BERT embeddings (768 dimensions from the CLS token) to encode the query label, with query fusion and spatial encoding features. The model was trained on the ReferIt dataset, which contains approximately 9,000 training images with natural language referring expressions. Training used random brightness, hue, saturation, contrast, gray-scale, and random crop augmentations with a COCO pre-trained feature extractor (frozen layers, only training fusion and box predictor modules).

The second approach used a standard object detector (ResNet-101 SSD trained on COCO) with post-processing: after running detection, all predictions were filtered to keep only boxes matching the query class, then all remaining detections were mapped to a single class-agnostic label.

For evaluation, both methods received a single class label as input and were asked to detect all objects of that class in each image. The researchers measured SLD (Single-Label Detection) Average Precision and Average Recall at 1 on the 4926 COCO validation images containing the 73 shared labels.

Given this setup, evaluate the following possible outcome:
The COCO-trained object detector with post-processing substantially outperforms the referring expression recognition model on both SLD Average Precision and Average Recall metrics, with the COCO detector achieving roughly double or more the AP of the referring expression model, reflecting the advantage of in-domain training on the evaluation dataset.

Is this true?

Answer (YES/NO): YES